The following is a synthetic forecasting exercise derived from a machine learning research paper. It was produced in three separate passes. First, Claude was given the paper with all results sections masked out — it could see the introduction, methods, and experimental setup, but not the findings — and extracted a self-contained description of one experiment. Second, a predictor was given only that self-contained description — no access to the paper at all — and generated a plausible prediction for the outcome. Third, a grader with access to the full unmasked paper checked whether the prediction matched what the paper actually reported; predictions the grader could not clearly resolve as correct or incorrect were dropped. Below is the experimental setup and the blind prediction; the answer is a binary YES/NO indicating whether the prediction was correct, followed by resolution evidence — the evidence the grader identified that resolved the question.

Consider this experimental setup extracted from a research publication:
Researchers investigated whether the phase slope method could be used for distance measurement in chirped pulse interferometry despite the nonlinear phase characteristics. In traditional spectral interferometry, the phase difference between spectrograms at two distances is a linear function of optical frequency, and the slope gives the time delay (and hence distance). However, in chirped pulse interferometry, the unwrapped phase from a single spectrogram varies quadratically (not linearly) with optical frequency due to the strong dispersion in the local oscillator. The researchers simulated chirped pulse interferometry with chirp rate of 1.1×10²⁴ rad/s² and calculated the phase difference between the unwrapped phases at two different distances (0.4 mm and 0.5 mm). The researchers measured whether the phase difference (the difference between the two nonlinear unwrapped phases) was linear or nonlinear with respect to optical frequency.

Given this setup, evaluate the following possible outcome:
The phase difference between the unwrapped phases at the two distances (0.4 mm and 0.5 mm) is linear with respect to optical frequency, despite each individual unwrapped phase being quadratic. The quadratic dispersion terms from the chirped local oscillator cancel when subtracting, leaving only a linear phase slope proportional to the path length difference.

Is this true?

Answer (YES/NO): YES